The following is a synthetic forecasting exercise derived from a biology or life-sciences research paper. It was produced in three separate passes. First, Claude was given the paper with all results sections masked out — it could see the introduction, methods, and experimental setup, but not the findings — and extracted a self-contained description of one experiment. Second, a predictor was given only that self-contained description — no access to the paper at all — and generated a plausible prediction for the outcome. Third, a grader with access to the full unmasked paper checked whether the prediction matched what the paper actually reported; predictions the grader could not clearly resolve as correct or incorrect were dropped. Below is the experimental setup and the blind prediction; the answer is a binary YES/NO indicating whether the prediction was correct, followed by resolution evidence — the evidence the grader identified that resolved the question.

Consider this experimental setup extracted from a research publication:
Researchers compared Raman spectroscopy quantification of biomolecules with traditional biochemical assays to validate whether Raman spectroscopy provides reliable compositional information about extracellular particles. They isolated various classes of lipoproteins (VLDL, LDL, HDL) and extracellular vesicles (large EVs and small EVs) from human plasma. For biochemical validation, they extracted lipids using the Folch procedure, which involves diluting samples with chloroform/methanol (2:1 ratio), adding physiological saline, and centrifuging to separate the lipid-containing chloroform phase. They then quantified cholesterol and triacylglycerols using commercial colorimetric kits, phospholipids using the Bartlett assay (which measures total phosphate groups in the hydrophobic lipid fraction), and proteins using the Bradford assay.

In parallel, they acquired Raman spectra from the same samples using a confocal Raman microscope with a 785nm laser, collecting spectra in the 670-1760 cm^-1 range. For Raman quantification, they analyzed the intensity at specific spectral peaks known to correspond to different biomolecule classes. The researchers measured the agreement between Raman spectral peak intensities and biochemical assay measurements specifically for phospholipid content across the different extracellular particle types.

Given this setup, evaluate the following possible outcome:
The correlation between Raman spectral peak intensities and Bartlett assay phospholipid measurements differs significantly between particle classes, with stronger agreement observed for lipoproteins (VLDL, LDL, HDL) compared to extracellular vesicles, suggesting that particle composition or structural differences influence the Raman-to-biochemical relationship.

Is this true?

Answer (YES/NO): NO